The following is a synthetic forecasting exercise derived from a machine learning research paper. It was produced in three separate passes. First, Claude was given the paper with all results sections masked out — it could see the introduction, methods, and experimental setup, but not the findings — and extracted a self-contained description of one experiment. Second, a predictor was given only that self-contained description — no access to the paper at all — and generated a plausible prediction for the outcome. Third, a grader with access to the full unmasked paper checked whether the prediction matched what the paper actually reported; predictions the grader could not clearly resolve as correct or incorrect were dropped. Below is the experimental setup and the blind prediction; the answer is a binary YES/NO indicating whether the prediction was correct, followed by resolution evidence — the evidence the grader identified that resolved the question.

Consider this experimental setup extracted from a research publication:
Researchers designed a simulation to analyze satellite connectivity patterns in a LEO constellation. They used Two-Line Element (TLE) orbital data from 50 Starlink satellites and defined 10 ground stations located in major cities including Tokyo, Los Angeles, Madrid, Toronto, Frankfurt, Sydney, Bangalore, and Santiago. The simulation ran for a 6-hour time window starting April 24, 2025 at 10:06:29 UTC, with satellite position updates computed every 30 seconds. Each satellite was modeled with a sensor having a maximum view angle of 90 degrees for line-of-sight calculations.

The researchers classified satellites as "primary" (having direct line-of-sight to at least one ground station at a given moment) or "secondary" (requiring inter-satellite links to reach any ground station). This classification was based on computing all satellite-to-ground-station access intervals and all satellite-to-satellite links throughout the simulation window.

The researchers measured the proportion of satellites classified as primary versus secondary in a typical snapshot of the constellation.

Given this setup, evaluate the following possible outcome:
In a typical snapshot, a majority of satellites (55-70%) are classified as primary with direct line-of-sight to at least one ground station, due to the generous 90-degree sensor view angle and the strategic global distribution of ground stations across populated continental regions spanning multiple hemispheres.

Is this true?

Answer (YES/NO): NO